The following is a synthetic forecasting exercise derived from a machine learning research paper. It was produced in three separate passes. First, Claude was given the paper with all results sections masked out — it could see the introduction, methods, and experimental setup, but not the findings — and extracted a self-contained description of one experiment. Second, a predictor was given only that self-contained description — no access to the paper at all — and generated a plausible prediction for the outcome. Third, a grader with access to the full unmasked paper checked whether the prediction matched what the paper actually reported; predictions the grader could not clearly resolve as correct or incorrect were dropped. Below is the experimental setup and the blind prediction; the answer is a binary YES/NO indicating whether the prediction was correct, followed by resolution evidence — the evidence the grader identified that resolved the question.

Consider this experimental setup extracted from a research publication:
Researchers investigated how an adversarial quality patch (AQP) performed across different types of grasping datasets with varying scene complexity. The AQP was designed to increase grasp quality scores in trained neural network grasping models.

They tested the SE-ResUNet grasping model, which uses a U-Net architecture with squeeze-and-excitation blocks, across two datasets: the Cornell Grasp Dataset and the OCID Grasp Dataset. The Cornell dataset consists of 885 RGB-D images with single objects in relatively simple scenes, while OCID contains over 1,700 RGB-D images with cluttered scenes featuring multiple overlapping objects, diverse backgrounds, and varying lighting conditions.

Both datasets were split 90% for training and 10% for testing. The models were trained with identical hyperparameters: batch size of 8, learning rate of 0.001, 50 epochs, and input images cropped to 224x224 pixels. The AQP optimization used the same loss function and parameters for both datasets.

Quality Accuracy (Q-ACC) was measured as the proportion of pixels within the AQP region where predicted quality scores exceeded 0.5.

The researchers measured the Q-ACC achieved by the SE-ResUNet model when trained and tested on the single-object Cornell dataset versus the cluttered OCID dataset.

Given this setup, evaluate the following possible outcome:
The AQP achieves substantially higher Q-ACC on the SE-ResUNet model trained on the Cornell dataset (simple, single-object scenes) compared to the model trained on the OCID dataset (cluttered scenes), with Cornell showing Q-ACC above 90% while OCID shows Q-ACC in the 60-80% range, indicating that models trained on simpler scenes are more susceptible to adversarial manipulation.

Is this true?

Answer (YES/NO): NO